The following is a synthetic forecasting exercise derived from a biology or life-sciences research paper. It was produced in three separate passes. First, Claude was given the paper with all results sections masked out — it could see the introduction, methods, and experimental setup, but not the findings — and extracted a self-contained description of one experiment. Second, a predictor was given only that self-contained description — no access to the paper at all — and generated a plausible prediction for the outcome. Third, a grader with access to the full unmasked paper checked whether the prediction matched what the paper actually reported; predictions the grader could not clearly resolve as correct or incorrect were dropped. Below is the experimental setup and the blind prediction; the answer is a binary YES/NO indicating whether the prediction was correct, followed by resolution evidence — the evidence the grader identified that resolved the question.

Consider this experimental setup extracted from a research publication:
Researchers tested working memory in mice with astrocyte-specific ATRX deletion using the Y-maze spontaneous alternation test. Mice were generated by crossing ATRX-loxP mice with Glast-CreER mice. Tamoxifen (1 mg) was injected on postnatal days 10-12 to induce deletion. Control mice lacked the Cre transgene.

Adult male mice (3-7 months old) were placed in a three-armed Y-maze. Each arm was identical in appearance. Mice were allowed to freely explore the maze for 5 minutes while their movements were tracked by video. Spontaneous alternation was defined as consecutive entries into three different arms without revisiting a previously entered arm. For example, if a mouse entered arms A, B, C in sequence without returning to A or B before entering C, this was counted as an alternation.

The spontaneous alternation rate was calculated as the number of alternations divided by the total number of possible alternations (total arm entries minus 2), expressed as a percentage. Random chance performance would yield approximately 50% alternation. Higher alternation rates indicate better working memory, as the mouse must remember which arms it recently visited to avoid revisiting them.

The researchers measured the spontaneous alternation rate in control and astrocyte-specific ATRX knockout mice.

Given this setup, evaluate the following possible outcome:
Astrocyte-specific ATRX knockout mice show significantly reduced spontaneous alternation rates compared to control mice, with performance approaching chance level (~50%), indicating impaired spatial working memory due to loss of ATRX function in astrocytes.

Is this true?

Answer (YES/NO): NO